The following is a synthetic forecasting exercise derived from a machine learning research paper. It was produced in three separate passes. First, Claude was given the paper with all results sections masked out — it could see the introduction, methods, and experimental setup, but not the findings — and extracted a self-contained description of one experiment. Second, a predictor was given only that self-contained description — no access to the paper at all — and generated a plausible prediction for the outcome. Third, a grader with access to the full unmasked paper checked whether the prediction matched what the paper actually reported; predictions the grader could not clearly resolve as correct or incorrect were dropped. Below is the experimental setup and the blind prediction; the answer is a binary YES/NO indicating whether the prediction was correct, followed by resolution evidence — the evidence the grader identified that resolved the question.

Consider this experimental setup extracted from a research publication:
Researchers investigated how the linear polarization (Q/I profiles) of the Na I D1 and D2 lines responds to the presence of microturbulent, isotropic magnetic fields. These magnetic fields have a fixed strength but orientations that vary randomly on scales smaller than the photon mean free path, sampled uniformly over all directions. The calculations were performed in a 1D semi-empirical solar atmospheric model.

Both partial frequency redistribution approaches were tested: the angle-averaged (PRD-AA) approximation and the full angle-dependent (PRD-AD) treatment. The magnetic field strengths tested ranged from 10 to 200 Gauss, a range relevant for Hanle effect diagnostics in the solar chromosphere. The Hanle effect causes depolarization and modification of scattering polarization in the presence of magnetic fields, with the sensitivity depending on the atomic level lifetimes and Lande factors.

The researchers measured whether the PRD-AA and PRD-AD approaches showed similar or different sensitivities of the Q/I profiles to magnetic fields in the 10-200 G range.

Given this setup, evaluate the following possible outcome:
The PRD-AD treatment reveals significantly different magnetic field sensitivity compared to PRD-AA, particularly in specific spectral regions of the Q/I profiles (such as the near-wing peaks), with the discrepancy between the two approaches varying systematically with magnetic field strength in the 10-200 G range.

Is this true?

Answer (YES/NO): NO